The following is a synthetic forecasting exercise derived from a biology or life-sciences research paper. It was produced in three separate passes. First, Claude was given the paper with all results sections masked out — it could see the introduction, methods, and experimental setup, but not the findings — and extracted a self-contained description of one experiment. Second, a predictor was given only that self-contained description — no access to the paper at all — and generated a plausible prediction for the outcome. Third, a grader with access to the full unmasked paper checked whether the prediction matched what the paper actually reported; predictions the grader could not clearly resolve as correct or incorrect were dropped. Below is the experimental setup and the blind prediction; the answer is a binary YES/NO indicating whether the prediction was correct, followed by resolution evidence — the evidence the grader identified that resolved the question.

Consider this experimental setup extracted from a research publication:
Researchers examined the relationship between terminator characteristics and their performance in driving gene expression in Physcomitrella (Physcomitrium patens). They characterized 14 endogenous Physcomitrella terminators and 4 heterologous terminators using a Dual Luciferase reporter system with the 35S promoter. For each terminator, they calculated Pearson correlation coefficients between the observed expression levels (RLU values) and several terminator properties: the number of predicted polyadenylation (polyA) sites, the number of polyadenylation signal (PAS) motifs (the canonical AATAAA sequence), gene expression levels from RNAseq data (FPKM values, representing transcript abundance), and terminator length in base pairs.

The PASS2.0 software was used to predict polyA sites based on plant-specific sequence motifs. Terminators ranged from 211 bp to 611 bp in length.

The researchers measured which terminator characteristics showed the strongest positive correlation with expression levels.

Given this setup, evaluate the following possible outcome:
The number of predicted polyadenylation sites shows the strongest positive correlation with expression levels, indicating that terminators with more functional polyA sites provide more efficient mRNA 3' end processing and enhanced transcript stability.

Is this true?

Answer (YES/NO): NO